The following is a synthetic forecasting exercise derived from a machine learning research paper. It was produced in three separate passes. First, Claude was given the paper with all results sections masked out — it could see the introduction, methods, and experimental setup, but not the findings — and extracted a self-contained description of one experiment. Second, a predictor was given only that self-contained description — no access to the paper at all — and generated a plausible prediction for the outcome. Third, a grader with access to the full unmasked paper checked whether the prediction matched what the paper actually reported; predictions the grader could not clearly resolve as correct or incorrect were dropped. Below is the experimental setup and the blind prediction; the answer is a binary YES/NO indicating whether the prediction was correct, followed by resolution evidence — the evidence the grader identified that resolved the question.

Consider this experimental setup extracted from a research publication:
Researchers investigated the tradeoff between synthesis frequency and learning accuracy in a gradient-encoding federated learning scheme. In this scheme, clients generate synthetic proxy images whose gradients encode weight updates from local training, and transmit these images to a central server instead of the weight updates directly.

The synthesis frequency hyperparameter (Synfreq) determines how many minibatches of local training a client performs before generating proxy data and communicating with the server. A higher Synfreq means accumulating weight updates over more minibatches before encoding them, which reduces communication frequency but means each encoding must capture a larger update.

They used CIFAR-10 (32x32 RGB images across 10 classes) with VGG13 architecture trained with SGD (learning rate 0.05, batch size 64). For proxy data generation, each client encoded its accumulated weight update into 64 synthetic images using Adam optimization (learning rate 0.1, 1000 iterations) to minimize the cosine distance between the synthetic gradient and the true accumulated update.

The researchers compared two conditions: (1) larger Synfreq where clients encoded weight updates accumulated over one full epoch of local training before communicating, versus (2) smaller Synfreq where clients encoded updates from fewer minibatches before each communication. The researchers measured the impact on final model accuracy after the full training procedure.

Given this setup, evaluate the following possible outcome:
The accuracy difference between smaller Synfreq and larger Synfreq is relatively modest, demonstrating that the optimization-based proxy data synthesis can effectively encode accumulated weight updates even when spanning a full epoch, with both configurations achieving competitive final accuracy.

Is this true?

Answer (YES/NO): YES